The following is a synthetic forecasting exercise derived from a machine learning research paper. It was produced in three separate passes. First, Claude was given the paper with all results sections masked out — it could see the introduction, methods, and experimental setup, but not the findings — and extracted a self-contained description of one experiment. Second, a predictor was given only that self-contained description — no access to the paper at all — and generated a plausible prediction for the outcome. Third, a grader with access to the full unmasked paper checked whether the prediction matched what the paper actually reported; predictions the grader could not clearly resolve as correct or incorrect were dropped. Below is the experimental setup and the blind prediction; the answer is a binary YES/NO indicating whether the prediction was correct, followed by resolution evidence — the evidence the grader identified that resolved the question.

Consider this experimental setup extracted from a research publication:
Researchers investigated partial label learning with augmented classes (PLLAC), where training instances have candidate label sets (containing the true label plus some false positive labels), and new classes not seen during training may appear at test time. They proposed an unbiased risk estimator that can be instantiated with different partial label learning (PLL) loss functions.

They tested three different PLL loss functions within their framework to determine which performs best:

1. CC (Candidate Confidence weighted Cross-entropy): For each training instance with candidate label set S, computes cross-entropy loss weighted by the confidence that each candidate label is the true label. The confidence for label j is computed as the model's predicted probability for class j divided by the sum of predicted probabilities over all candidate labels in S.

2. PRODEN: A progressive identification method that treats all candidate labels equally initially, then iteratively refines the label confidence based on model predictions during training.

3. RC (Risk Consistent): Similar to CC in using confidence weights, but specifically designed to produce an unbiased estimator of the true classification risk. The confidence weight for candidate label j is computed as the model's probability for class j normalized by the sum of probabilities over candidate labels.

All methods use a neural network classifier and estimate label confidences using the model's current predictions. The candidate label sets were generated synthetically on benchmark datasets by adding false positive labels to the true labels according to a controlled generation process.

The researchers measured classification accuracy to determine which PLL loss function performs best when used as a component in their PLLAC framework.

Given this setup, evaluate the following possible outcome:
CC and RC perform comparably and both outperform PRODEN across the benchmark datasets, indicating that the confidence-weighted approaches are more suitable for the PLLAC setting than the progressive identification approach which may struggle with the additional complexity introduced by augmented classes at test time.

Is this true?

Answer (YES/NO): NO